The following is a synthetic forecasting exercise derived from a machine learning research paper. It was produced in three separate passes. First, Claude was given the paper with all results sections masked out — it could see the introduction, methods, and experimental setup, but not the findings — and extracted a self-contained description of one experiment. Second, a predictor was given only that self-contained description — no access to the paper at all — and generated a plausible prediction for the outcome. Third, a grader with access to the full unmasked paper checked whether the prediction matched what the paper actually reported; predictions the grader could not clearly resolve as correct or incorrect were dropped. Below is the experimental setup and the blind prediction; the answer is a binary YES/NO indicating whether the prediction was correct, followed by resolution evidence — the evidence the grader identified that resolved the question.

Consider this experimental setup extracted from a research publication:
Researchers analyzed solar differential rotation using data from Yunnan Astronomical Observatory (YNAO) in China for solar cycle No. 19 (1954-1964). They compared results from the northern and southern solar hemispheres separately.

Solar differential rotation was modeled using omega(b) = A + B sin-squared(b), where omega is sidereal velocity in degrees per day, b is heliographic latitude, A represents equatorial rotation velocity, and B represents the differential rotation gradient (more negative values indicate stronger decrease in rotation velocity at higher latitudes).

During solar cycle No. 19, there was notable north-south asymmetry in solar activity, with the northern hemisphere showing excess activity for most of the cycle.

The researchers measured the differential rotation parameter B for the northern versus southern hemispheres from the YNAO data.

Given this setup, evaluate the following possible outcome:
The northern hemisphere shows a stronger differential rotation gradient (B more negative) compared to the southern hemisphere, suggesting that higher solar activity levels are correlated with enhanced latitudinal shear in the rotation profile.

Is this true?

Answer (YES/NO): NO